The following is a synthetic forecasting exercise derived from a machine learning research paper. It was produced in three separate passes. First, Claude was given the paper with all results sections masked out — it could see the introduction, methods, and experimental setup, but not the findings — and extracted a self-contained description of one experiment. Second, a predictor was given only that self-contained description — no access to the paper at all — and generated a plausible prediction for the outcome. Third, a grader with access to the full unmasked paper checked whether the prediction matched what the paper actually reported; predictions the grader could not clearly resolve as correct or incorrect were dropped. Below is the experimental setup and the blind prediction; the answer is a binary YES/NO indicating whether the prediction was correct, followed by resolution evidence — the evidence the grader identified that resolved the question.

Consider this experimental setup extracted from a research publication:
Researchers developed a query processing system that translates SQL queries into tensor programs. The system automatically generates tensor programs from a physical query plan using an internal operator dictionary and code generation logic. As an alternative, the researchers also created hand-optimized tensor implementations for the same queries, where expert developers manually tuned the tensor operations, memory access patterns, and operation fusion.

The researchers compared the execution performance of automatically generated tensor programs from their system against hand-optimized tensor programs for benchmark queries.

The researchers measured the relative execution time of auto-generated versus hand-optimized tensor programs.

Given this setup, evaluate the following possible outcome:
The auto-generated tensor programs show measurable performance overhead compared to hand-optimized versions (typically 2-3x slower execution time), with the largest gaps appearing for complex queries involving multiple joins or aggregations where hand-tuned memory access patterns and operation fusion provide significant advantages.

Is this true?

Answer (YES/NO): NO